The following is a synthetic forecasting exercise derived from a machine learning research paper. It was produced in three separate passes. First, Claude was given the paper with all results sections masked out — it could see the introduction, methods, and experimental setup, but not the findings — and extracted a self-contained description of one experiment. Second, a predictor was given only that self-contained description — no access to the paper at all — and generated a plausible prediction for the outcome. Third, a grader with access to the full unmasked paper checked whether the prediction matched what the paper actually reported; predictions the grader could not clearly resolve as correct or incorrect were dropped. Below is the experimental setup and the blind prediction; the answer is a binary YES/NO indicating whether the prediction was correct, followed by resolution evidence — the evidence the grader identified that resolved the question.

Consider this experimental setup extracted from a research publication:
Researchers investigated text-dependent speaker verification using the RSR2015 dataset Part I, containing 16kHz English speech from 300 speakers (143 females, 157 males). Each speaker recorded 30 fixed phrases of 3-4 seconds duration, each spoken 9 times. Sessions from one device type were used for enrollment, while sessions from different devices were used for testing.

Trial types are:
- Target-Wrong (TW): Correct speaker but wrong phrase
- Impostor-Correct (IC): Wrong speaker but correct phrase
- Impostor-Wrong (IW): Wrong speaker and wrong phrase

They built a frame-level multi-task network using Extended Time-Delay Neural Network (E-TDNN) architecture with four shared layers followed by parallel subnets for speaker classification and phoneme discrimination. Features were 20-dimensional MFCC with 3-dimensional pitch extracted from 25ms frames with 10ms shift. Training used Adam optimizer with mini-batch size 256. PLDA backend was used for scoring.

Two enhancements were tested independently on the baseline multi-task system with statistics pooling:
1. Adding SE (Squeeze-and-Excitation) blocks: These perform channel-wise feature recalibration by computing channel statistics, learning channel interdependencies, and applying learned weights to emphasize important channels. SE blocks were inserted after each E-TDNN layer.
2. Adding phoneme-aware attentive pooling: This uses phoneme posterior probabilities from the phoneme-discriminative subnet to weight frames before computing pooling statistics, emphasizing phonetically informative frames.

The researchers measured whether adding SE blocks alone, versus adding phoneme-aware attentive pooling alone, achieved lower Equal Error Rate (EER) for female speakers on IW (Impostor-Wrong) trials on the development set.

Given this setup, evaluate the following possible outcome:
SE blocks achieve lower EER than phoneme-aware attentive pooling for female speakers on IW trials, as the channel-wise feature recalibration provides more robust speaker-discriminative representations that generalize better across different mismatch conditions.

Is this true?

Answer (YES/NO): NO